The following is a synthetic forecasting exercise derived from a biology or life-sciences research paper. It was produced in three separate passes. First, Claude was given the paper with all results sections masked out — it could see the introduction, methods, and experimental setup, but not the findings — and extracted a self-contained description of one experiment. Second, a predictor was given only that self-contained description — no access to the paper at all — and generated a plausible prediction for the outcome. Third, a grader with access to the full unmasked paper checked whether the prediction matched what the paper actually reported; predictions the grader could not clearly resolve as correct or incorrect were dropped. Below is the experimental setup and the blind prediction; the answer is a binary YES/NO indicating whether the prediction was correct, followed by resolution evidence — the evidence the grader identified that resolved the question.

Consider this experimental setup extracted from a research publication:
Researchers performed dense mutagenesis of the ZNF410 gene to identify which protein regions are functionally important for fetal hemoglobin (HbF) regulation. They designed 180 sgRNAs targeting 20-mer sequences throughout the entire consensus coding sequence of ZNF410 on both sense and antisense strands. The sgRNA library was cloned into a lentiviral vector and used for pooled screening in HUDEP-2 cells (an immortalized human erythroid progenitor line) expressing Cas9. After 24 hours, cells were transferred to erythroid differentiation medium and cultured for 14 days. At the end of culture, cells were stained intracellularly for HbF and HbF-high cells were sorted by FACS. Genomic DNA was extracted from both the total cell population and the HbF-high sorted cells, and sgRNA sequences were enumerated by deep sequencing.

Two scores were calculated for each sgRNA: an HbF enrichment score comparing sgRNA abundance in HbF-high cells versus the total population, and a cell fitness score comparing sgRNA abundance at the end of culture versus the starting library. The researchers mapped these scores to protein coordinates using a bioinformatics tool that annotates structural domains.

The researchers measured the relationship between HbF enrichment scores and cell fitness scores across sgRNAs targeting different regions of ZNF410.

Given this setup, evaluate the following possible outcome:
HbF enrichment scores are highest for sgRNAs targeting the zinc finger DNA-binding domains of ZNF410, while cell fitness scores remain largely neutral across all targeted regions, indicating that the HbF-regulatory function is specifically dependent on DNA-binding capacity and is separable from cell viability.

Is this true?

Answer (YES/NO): YES